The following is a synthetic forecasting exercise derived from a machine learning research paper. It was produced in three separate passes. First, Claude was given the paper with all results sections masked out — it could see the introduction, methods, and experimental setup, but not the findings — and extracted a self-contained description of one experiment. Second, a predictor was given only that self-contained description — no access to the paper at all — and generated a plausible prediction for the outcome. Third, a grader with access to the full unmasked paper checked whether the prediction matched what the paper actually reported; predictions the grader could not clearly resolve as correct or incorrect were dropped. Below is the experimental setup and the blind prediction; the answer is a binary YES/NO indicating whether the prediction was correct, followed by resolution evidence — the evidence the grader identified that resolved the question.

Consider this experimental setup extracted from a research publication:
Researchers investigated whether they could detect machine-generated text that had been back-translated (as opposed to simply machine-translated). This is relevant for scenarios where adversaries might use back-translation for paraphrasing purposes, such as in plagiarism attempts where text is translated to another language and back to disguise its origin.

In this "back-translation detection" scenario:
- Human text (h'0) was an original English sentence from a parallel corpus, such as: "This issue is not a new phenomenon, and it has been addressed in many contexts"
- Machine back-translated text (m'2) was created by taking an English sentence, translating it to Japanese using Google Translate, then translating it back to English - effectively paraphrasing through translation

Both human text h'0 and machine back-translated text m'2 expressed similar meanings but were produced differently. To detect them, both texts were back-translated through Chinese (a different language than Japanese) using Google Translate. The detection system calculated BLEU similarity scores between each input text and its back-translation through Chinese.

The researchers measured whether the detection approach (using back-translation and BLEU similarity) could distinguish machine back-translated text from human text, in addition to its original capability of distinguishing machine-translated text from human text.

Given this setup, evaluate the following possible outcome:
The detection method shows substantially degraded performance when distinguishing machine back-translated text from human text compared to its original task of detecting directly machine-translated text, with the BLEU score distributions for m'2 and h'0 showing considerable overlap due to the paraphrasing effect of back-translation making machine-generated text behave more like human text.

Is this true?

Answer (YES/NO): NO